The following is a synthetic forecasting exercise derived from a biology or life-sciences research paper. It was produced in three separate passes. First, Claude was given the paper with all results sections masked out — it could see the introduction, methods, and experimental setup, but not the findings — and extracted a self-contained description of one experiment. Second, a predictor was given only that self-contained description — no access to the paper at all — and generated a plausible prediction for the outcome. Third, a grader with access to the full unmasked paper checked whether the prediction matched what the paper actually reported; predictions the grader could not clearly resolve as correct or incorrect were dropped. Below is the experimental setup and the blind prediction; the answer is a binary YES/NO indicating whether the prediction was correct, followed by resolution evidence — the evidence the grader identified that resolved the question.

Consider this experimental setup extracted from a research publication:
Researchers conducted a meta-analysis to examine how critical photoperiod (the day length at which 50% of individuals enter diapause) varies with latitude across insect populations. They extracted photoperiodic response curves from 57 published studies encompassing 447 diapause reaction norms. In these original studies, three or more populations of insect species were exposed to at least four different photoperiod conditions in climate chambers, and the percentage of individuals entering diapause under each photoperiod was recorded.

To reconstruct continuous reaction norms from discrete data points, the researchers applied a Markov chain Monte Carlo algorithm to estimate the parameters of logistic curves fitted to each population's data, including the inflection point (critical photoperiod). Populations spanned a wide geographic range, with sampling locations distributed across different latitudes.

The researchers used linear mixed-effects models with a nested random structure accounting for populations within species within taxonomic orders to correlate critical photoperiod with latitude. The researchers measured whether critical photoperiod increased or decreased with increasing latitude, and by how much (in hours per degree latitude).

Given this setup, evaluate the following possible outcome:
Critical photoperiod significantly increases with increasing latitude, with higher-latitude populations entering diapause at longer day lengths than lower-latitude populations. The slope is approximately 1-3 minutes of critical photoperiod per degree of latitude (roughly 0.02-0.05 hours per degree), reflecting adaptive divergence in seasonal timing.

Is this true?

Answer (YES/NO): NO